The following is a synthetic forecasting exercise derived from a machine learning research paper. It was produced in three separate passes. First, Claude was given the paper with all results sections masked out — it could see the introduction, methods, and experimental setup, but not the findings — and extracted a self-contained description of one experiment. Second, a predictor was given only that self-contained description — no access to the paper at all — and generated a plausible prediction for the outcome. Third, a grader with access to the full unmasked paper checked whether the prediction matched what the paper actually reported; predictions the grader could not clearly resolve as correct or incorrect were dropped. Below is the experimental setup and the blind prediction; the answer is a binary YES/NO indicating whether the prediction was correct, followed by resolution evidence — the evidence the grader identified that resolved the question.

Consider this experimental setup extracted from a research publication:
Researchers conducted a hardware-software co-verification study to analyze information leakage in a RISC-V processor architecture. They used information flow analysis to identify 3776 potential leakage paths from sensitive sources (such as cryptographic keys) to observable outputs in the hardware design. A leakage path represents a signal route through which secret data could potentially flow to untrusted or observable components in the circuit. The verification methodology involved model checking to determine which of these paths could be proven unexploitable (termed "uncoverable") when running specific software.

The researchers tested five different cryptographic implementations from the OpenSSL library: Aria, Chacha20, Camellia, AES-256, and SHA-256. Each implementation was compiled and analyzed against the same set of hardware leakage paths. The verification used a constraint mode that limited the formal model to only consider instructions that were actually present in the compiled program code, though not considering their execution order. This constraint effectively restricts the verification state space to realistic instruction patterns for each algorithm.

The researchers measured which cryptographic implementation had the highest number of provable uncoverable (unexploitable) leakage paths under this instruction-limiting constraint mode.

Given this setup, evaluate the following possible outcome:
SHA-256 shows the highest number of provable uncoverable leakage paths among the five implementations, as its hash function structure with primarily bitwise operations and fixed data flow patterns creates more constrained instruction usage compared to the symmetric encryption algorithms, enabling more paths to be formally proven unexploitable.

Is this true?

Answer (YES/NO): YES